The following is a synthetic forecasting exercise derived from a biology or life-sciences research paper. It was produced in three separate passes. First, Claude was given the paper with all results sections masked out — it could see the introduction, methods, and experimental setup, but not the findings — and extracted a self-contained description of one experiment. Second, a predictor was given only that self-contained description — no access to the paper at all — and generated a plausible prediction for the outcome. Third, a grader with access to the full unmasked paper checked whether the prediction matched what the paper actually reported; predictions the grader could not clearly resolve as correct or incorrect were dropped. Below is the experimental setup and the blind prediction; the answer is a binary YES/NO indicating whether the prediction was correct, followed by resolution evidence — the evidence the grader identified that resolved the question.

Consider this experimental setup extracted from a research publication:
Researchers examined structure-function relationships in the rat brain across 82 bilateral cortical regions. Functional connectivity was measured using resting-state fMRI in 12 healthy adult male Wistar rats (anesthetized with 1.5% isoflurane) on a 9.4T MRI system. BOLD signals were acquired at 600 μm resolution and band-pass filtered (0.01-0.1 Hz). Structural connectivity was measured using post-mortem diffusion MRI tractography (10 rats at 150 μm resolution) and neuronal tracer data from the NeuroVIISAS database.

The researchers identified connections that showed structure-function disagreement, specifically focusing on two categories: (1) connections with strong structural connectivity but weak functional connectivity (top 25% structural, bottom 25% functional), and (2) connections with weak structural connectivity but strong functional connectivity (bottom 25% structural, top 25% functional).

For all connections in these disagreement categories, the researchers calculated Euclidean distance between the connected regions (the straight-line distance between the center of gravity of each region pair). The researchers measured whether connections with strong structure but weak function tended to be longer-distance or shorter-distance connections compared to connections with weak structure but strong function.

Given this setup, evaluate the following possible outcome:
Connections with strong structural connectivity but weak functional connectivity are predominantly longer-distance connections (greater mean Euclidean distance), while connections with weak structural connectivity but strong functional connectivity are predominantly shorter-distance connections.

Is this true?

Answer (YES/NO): NO